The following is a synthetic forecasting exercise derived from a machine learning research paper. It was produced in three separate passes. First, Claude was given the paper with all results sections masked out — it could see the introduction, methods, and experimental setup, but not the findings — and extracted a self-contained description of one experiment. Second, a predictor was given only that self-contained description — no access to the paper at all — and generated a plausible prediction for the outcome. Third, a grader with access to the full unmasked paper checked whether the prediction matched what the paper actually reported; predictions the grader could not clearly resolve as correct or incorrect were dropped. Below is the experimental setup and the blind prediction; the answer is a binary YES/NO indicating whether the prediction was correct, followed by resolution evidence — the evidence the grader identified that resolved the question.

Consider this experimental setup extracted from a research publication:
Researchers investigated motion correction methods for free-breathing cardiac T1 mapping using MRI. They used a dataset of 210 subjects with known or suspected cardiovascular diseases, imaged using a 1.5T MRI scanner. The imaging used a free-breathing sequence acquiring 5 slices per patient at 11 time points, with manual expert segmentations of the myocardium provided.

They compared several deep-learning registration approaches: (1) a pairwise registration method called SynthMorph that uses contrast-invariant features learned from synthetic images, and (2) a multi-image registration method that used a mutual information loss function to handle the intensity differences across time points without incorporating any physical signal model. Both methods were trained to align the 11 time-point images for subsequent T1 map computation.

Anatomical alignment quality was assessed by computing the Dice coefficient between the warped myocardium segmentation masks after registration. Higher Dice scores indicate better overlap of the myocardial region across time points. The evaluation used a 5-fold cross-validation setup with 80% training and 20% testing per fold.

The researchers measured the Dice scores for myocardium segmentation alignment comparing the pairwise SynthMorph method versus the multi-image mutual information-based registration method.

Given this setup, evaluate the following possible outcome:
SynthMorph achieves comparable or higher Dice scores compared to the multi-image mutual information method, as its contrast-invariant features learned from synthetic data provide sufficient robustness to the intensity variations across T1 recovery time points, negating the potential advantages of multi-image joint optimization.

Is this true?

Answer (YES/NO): YES